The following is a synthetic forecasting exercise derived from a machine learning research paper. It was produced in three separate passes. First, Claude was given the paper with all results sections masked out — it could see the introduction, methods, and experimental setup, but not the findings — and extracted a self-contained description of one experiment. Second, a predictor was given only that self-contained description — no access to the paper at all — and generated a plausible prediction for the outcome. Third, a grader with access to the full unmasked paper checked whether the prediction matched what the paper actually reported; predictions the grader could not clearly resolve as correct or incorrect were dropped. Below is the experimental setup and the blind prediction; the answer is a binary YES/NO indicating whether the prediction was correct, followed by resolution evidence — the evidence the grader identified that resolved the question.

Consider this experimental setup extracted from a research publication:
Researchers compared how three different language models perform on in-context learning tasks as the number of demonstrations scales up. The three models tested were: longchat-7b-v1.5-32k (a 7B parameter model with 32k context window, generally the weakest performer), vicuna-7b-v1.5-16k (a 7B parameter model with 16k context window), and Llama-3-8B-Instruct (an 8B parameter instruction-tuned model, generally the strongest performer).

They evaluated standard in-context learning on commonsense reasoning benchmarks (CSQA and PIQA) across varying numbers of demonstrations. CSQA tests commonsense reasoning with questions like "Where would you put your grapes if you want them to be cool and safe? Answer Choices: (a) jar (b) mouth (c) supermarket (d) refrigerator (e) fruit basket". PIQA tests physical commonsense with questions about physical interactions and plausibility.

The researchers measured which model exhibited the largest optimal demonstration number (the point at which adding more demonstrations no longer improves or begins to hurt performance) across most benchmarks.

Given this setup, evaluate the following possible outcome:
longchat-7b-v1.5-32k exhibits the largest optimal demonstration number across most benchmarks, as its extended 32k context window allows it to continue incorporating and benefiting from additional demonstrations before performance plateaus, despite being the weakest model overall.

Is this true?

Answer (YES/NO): YES